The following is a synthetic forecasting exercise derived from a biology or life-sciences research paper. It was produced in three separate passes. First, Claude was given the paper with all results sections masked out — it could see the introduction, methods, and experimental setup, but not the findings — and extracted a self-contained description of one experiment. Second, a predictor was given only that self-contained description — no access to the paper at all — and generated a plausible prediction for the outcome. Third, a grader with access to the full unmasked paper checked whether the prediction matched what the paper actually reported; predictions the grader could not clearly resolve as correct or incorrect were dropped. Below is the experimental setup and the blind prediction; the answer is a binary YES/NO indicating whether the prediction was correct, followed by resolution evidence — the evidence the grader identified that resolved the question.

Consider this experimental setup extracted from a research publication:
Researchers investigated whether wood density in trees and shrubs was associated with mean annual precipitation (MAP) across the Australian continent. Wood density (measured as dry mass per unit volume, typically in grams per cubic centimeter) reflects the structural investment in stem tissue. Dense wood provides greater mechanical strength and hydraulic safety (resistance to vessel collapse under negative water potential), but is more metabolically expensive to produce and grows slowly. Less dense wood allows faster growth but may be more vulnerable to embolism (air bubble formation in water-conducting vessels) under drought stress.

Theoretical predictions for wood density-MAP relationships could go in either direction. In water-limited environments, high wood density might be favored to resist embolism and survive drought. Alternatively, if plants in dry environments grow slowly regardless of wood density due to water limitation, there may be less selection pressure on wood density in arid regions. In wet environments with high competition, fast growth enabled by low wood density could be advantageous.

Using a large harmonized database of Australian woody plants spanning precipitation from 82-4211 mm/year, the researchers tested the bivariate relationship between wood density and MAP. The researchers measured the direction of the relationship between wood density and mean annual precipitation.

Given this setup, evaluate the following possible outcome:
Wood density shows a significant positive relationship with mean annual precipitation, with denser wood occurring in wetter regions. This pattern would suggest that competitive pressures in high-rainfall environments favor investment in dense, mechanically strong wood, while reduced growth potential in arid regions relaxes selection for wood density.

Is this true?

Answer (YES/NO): NO